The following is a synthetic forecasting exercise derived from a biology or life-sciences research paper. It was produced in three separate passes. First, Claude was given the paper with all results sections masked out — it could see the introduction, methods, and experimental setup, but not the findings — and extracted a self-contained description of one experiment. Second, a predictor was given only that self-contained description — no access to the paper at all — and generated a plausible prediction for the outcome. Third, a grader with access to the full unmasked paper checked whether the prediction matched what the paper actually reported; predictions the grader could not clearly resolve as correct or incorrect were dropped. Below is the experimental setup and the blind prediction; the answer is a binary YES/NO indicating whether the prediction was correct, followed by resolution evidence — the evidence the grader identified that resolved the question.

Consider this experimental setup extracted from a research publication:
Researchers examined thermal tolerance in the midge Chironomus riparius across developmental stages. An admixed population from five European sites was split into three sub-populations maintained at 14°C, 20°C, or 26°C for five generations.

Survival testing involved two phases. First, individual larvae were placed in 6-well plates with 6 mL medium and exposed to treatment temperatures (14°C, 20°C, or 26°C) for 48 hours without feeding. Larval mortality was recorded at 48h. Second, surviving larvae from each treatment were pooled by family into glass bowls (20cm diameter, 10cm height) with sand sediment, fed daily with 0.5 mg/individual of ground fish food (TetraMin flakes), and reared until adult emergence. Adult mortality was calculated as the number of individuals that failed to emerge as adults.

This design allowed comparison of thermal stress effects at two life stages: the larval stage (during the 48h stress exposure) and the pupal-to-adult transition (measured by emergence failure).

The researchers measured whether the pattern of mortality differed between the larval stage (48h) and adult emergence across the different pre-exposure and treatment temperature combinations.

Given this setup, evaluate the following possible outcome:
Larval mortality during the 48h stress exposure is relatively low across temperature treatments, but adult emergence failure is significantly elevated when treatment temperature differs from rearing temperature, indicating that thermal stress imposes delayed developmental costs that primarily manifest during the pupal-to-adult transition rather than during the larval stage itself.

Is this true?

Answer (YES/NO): NO